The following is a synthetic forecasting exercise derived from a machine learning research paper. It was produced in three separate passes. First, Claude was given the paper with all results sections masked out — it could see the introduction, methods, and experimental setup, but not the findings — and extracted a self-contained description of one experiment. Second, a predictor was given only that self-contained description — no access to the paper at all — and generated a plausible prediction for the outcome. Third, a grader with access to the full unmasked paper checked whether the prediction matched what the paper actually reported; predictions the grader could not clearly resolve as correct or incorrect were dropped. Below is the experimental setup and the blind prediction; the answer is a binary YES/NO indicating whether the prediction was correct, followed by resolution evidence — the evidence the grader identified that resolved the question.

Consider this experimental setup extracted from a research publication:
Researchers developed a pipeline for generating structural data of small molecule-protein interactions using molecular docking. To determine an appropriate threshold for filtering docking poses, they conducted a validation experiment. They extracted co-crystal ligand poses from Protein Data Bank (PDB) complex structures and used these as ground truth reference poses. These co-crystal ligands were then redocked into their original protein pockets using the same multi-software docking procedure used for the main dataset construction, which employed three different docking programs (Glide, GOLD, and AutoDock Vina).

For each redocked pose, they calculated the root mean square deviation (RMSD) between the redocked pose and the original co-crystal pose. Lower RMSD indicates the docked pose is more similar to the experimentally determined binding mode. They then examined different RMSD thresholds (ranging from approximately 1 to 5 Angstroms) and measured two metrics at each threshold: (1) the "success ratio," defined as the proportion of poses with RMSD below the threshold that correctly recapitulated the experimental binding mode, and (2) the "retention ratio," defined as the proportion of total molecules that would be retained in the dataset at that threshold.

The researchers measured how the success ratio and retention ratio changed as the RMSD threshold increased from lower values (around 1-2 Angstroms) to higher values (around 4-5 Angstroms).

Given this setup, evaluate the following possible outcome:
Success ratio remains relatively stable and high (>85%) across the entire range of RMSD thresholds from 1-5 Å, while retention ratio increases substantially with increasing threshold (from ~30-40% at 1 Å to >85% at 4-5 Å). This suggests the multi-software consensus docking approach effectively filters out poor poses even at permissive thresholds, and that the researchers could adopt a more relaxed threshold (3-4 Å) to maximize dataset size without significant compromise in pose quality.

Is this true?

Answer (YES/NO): NO